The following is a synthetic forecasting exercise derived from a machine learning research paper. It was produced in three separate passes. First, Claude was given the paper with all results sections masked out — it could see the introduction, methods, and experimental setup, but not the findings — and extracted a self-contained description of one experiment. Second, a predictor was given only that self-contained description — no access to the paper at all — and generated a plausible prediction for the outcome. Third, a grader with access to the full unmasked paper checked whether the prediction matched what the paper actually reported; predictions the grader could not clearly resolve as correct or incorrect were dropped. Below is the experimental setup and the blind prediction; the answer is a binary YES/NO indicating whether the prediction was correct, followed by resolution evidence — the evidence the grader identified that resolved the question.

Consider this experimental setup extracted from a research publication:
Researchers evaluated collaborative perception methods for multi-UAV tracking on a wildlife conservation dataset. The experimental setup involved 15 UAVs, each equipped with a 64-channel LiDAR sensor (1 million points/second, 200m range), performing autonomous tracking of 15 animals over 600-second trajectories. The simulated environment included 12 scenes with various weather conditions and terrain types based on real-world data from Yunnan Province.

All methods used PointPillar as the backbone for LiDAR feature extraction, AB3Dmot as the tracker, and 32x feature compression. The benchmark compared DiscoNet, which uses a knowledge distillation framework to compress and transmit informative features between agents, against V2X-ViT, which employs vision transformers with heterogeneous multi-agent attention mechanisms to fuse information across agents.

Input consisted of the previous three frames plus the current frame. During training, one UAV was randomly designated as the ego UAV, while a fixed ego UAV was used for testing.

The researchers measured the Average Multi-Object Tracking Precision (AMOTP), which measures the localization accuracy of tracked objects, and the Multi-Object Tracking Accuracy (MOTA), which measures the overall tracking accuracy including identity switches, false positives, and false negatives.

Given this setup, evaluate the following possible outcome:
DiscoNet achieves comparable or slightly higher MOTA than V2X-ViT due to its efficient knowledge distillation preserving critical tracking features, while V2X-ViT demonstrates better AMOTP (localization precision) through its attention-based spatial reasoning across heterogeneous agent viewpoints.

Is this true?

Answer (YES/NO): NO